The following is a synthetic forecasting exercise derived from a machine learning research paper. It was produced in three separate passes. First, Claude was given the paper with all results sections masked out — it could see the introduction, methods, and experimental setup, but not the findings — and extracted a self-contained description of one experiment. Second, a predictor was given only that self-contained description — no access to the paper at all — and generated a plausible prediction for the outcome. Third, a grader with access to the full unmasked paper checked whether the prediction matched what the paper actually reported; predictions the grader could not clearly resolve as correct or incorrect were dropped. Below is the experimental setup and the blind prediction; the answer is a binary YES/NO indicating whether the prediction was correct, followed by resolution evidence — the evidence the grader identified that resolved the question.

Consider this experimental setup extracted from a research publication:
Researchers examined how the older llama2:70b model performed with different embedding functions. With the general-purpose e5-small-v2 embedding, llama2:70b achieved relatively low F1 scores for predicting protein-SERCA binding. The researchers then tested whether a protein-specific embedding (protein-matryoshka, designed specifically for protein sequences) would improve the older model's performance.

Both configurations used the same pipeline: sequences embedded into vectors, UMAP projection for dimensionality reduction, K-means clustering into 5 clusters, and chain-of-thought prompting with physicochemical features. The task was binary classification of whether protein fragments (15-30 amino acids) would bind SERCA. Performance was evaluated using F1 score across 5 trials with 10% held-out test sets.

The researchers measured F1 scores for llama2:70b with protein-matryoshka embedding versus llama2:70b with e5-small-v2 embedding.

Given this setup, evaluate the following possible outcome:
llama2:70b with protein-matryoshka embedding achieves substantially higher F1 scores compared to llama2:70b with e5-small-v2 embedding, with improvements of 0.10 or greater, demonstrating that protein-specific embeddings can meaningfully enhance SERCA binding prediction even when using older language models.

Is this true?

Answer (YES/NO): YES